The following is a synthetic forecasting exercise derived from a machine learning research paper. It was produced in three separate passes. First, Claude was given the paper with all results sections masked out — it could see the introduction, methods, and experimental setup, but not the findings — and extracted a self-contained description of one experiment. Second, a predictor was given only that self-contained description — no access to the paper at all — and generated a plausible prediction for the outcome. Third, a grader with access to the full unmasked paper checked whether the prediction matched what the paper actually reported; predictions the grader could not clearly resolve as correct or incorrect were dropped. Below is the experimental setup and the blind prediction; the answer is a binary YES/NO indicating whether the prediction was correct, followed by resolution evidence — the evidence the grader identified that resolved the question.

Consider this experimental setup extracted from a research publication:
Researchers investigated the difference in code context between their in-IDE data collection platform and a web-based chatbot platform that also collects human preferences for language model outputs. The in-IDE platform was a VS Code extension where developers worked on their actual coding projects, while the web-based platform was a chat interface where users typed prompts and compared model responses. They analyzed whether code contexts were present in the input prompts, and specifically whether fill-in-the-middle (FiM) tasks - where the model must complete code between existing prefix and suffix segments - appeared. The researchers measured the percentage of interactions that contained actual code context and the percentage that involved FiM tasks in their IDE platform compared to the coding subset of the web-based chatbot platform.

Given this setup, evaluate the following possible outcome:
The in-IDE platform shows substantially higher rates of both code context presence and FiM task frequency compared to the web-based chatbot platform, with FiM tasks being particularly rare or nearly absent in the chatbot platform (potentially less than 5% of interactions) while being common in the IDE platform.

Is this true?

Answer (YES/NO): YES